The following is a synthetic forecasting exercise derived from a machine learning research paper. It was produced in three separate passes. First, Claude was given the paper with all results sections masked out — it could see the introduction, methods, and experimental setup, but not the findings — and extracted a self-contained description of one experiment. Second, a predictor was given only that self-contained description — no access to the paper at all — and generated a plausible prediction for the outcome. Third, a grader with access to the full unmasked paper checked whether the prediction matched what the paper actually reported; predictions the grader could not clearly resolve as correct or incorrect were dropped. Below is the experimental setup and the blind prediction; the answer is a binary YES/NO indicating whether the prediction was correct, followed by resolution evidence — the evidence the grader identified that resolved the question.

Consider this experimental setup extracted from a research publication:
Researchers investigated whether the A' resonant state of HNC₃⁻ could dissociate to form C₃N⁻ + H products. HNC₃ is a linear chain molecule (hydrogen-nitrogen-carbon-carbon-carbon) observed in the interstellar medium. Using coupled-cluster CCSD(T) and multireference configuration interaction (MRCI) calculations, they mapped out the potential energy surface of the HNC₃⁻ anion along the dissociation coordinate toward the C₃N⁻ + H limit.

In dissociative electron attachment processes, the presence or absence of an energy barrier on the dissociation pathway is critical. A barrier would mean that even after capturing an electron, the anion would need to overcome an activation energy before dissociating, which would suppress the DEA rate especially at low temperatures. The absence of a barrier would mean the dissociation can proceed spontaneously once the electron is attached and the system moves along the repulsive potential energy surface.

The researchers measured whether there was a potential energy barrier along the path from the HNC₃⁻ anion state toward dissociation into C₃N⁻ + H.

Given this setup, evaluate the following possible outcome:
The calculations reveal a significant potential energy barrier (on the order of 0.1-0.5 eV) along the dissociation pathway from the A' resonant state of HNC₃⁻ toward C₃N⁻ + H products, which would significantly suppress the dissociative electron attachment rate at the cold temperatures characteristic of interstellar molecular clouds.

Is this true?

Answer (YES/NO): NO